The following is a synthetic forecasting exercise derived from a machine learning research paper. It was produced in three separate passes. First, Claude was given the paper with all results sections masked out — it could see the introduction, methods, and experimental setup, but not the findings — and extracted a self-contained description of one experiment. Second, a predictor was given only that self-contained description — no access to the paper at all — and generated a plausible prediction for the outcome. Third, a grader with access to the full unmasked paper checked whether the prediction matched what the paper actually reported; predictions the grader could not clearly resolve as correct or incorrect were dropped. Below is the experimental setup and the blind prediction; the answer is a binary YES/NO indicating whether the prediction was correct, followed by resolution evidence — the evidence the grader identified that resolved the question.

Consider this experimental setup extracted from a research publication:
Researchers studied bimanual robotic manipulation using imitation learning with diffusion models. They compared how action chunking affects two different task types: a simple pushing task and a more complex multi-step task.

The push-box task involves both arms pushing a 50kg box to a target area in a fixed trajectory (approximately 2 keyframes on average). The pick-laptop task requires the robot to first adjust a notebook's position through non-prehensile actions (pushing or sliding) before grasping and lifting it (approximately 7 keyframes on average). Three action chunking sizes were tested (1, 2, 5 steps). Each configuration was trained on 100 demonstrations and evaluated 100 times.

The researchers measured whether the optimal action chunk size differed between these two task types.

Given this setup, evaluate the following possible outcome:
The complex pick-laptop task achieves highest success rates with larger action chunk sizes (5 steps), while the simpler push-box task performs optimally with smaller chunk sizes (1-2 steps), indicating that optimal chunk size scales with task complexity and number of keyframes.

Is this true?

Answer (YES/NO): NO